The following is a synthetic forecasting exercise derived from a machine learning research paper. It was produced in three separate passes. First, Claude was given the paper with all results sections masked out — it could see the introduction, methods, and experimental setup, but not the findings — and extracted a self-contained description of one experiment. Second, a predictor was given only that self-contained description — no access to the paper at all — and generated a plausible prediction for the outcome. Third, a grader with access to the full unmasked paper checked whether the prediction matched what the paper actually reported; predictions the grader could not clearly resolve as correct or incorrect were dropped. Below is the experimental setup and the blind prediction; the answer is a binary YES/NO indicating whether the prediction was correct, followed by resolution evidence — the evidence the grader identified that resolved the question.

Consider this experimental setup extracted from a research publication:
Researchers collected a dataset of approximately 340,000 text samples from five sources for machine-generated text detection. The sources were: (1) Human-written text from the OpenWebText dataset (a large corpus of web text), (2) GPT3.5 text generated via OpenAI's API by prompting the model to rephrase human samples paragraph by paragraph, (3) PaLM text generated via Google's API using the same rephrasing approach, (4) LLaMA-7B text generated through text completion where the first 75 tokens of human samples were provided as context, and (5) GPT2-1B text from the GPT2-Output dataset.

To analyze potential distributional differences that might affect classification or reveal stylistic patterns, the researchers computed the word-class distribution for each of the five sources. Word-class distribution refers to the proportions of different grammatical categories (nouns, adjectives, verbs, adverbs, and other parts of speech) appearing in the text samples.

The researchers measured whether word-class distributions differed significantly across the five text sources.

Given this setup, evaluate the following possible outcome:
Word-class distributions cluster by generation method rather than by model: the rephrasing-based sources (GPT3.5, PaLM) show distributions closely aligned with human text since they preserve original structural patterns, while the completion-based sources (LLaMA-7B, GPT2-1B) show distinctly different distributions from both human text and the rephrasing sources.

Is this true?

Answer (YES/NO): NO